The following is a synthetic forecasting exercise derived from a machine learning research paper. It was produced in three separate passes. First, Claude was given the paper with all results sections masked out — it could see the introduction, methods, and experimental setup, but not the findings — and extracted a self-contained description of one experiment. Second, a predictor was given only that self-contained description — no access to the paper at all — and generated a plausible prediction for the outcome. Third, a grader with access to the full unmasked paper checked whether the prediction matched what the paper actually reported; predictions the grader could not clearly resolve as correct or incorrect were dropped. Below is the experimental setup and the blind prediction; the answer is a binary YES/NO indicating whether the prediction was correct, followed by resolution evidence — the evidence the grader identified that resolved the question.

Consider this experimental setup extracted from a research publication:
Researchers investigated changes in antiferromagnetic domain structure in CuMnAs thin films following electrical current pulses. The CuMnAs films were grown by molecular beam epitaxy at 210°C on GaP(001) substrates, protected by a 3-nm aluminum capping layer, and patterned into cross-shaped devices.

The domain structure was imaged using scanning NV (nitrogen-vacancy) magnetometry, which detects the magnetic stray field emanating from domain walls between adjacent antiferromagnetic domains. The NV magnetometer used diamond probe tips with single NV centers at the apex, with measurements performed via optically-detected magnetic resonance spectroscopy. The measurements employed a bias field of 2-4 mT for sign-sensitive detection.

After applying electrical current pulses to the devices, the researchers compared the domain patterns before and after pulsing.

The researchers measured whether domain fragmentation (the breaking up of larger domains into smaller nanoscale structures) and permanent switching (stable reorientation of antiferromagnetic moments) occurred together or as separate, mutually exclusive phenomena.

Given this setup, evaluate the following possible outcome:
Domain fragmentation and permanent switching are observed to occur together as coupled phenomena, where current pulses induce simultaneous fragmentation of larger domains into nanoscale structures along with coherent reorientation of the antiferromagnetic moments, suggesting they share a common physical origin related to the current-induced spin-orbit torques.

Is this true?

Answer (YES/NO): NO